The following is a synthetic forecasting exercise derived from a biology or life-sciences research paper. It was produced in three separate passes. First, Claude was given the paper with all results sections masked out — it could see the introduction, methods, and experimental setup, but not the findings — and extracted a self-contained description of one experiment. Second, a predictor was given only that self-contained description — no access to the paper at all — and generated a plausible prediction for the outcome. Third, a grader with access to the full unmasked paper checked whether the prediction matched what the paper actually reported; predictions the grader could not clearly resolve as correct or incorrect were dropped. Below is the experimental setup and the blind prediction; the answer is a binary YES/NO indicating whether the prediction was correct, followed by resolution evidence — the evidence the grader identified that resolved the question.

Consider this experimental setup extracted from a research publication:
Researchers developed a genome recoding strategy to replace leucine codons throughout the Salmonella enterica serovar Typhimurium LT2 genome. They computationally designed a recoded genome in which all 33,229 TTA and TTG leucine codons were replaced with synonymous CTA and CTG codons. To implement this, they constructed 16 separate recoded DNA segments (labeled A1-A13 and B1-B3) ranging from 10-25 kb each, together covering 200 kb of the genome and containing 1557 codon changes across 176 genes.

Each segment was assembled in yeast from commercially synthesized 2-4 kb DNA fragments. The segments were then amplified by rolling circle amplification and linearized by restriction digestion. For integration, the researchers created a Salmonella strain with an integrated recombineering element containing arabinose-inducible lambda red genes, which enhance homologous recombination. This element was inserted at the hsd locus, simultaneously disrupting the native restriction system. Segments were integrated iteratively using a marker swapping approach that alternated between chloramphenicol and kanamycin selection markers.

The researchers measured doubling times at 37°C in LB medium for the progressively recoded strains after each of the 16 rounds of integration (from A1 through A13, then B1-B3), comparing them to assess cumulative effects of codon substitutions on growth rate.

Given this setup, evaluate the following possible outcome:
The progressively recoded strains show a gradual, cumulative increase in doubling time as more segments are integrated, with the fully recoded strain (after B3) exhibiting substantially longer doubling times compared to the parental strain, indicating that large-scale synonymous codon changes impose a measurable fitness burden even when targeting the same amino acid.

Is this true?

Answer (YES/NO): NO